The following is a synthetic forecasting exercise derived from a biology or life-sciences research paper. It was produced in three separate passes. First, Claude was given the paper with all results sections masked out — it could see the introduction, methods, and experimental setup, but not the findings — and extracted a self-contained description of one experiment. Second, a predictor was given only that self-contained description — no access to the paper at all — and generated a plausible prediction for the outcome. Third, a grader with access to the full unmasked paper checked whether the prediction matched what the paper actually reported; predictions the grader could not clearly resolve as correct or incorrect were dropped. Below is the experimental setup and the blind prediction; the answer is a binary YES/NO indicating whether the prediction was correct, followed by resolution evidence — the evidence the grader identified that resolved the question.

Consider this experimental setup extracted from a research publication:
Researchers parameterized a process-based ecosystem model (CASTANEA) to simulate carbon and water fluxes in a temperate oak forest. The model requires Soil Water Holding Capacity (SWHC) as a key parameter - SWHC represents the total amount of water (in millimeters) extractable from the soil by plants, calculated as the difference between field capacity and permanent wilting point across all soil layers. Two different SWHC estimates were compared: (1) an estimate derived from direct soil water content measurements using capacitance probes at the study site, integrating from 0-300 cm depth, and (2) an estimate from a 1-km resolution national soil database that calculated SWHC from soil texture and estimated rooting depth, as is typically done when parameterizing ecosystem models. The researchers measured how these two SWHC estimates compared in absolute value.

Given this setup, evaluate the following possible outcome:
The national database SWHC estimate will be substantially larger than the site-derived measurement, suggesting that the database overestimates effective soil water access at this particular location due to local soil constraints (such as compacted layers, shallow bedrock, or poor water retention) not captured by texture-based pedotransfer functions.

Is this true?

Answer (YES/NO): NO